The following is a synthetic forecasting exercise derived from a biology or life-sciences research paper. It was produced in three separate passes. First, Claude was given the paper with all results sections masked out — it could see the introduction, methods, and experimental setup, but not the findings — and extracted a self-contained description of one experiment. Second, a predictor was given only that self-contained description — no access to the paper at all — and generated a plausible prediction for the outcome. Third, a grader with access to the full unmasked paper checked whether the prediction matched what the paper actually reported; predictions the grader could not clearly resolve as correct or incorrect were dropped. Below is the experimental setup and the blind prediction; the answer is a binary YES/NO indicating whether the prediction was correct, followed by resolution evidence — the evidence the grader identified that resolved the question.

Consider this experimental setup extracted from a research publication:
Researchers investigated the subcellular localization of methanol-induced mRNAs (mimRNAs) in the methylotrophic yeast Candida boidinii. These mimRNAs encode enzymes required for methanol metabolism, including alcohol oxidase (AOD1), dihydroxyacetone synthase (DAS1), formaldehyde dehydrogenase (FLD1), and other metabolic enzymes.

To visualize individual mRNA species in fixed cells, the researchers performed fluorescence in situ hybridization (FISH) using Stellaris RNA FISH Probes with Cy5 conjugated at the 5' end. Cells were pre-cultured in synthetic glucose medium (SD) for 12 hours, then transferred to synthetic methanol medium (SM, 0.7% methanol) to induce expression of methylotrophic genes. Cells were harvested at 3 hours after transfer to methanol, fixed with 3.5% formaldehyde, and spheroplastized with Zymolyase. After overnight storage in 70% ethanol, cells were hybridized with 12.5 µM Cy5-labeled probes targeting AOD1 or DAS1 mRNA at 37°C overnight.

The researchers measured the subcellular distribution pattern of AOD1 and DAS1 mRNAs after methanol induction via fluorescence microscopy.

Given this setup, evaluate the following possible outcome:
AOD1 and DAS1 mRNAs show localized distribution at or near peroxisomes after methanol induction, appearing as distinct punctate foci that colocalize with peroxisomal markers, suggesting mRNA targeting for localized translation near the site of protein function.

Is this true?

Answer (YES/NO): NO